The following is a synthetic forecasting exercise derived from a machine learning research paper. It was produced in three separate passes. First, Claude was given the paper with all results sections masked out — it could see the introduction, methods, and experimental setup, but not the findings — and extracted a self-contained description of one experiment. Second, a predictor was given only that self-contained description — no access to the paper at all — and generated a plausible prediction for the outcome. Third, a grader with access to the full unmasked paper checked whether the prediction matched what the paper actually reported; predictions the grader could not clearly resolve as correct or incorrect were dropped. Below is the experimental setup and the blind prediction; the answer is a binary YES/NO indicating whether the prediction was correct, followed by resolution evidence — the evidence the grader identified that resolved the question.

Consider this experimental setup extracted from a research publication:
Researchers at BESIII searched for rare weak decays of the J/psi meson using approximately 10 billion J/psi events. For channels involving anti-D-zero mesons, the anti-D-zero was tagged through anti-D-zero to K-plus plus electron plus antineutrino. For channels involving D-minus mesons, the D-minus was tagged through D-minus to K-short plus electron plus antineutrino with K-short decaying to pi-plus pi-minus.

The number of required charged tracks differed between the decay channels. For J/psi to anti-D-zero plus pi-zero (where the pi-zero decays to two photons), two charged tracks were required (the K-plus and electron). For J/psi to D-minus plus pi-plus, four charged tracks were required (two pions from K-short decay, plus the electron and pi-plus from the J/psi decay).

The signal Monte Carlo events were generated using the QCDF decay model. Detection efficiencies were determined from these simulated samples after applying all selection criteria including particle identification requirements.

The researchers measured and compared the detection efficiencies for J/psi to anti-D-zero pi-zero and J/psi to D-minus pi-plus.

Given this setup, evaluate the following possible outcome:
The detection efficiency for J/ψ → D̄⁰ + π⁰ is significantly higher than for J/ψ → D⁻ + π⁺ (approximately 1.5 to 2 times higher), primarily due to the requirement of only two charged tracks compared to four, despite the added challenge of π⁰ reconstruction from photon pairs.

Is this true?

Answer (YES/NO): NO